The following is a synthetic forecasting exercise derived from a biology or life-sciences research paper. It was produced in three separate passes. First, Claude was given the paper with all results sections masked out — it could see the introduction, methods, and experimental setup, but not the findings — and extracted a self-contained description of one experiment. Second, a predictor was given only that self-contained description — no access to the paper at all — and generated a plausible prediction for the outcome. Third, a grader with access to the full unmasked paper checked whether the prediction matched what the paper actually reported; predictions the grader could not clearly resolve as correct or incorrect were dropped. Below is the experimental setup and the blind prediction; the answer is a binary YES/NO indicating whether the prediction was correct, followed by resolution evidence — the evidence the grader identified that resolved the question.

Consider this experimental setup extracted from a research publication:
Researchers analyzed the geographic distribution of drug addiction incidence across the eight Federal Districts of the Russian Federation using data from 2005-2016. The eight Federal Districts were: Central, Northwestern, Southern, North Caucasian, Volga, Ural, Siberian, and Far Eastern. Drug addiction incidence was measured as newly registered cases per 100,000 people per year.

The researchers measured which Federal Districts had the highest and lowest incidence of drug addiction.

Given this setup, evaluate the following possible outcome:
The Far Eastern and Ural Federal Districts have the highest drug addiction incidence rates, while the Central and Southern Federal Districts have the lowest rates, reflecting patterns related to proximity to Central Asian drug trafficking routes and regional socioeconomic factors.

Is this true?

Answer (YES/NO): NO